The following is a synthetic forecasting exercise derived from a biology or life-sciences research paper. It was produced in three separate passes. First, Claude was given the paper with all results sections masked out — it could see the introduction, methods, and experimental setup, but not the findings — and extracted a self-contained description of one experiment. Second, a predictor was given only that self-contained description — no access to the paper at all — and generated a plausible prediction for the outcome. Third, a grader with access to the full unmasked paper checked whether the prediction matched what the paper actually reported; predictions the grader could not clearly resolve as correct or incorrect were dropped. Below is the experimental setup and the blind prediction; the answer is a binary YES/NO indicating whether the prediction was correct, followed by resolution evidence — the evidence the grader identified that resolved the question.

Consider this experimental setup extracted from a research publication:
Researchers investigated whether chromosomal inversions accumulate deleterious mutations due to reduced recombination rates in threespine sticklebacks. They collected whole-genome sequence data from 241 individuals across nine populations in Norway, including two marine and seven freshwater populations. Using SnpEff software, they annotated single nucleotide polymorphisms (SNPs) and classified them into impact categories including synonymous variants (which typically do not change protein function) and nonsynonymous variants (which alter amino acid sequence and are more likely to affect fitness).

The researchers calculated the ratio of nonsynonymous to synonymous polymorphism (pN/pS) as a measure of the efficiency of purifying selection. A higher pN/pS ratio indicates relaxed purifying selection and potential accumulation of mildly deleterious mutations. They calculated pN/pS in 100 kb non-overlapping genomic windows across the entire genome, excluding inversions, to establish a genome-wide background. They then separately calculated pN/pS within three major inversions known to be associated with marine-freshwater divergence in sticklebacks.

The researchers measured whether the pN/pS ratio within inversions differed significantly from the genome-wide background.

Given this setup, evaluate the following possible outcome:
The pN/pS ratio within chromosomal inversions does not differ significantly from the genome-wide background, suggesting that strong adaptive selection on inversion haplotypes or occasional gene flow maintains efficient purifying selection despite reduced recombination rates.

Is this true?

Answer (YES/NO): YES